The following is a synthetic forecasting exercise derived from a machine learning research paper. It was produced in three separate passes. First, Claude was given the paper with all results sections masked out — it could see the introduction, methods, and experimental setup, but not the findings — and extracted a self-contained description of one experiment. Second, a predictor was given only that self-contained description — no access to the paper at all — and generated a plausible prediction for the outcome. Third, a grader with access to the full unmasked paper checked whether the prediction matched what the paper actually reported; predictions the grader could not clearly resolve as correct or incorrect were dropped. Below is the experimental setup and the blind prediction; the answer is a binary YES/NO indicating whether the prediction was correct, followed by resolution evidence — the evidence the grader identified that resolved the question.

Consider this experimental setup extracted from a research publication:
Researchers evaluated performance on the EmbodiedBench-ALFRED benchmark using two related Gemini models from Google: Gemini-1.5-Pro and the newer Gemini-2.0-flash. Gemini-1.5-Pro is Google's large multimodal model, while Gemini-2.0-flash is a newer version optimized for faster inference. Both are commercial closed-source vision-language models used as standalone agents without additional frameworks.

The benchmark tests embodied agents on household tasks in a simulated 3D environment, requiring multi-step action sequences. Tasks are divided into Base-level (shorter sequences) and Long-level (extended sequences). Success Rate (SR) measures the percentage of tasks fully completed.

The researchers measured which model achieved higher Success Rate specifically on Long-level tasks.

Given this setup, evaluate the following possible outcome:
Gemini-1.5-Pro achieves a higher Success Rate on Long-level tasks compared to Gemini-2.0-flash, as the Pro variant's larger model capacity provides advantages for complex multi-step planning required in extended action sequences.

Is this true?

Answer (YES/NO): NO